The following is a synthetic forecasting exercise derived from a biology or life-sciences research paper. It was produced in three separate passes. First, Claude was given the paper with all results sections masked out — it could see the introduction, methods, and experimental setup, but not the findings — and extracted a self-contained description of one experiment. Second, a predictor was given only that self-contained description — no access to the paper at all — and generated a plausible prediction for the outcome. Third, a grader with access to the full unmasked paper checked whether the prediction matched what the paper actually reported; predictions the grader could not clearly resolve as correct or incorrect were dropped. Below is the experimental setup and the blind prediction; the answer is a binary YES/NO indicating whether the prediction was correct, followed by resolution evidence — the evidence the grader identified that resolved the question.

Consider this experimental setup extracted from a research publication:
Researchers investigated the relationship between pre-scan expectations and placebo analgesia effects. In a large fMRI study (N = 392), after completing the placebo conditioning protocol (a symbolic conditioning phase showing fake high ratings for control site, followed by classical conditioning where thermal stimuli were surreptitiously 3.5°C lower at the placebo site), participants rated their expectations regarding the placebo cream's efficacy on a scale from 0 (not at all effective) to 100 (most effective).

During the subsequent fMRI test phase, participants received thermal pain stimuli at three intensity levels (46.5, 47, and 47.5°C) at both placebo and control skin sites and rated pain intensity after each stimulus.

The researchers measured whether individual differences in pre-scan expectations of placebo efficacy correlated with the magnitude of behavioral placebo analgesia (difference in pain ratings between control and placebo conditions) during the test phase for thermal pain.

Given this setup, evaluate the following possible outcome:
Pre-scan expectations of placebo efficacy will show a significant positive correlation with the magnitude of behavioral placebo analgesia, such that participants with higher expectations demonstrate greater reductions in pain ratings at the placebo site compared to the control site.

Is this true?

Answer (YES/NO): YES